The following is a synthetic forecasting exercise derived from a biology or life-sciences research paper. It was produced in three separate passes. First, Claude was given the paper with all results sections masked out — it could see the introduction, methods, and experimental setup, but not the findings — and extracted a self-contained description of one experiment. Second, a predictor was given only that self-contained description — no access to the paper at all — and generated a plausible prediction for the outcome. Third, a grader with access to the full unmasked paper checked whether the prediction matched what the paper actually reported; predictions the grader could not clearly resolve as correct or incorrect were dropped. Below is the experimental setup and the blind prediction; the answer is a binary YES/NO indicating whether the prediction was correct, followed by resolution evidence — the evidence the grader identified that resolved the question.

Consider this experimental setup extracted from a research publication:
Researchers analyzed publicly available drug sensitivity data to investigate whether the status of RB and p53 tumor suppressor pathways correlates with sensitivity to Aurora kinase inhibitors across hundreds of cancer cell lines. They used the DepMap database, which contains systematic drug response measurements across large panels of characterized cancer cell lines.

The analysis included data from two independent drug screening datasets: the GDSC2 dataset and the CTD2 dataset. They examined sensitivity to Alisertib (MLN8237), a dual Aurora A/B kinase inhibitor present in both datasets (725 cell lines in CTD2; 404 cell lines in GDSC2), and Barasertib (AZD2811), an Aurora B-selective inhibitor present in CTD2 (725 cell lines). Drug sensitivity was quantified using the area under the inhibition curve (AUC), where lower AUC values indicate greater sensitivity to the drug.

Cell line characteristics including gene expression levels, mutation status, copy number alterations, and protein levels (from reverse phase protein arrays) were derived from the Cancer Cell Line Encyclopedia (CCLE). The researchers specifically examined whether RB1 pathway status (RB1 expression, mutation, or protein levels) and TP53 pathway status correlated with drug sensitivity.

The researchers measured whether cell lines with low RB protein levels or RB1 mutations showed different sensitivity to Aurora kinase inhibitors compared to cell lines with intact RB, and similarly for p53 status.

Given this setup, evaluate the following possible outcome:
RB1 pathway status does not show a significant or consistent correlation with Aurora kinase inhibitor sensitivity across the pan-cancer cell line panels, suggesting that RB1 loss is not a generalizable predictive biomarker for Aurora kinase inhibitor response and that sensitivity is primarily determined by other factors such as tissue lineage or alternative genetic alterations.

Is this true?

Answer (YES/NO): YES